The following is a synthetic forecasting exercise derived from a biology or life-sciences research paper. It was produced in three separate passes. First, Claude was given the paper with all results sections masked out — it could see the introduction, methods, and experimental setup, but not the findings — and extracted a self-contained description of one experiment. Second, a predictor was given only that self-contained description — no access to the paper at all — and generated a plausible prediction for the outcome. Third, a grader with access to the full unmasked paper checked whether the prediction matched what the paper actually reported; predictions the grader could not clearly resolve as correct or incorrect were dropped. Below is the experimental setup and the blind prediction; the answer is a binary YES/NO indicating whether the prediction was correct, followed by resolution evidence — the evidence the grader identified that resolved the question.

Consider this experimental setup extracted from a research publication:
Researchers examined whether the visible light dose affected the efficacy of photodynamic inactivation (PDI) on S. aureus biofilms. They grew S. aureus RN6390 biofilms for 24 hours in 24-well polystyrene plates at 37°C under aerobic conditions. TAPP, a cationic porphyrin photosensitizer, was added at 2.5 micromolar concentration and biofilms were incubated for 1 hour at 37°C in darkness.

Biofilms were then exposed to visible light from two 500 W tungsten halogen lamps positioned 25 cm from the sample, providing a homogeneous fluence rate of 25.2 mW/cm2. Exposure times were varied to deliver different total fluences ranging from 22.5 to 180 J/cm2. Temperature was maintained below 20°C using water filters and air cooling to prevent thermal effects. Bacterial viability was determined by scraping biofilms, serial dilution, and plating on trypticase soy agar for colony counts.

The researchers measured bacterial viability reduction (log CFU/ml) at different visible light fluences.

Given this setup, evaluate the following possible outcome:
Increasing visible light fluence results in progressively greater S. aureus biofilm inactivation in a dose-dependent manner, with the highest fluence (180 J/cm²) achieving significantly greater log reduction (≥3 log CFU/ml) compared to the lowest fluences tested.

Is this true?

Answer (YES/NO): NO